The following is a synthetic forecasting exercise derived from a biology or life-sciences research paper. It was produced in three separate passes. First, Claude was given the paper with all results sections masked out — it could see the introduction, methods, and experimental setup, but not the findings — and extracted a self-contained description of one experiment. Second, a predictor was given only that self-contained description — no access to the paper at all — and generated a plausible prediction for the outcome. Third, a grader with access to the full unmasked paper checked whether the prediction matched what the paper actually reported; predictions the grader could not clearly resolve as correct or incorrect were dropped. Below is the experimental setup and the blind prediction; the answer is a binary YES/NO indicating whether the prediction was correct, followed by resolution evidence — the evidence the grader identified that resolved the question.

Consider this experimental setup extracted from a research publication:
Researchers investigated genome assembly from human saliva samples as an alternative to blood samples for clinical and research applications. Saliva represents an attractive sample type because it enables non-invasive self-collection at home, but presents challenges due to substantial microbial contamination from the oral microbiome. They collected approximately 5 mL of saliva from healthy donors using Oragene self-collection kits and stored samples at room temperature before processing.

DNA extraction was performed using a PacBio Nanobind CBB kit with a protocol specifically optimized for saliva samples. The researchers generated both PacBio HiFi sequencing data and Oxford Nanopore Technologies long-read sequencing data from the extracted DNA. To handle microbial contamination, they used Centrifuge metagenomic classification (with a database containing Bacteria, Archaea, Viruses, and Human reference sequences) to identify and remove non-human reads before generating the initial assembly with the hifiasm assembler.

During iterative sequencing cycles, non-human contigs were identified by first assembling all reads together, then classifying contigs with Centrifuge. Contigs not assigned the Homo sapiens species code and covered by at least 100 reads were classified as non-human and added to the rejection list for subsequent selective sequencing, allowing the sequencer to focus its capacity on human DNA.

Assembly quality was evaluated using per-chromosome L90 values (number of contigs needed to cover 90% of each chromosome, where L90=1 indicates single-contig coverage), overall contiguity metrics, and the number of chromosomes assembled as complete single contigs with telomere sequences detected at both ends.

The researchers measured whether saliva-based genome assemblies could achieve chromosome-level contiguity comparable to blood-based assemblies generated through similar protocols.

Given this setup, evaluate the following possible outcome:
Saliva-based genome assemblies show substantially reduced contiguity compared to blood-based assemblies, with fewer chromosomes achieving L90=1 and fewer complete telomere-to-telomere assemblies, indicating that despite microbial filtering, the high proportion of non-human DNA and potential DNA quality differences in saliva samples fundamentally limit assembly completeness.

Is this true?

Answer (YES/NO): NO